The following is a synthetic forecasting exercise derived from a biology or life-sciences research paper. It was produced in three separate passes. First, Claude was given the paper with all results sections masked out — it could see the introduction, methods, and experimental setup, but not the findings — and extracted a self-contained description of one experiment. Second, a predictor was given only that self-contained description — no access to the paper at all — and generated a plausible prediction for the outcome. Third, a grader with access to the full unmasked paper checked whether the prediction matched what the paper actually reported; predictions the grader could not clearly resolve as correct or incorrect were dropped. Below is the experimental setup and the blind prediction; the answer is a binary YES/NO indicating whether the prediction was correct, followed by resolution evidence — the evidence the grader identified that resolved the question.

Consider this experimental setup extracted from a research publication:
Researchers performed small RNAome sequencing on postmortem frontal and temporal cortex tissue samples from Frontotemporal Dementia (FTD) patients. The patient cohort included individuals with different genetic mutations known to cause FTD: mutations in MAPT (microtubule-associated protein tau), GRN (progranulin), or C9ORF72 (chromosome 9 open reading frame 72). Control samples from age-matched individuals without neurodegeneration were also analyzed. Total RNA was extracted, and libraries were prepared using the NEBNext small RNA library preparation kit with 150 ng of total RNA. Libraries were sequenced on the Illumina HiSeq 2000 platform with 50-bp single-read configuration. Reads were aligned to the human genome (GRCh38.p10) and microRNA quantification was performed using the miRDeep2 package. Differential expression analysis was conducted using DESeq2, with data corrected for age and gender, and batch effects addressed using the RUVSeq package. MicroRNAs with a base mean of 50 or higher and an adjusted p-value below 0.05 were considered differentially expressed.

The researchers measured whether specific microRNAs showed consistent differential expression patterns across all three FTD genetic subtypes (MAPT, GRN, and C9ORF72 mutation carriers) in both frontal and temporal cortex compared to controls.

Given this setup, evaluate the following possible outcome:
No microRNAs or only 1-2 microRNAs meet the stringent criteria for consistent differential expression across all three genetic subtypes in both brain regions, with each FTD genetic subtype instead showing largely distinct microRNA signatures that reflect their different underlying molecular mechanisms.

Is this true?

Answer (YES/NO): NO